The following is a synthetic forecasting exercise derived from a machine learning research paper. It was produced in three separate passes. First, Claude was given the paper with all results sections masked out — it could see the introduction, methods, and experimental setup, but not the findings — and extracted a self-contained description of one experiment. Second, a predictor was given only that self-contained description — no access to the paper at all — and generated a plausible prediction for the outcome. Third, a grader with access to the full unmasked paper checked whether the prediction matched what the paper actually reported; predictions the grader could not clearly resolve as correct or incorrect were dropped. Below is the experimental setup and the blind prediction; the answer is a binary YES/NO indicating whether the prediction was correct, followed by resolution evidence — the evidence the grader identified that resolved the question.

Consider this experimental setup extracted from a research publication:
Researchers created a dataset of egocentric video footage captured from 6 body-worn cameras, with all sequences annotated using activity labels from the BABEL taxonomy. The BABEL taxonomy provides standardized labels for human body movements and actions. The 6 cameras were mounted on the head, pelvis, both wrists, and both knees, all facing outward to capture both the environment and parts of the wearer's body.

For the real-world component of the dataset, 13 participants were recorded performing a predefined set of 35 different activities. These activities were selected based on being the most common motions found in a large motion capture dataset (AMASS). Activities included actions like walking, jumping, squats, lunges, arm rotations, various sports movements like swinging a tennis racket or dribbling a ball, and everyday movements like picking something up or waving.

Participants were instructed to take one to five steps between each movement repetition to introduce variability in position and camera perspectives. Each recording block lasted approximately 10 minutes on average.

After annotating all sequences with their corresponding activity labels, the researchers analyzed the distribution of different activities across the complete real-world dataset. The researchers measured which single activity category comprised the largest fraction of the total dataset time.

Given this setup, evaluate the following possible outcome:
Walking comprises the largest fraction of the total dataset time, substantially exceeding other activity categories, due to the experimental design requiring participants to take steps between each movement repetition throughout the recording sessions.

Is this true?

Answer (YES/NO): YES